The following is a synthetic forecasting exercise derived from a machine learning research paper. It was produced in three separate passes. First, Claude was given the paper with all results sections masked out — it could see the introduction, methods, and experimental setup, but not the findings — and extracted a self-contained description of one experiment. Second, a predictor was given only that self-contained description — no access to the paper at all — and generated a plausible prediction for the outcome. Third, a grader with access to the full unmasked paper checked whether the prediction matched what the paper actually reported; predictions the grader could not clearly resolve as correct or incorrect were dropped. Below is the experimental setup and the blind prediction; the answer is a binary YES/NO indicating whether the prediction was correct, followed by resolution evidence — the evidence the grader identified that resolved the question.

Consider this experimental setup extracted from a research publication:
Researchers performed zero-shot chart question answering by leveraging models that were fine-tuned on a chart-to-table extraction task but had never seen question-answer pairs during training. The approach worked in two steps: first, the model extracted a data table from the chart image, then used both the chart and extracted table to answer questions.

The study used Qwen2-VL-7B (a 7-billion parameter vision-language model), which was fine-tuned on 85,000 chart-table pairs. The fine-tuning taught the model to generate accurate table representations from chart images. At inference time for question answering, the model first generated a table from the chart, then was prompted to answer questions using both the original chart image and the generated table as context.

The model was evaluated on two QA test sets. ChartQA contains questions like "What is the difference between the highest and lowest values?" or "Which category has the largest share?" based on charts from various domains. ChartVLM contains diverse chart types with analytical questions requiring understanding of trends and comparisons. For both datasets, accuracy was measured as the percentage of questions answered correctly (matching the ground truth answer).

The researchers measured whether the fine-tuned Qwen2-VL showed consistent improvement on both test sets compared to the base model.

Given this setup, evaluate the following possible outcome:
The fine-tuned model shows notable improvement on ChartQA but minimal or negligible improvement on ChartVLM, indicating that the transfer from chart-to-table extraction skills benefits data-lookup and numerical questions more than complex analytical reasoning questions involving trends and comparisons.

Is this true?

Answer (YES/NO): NO